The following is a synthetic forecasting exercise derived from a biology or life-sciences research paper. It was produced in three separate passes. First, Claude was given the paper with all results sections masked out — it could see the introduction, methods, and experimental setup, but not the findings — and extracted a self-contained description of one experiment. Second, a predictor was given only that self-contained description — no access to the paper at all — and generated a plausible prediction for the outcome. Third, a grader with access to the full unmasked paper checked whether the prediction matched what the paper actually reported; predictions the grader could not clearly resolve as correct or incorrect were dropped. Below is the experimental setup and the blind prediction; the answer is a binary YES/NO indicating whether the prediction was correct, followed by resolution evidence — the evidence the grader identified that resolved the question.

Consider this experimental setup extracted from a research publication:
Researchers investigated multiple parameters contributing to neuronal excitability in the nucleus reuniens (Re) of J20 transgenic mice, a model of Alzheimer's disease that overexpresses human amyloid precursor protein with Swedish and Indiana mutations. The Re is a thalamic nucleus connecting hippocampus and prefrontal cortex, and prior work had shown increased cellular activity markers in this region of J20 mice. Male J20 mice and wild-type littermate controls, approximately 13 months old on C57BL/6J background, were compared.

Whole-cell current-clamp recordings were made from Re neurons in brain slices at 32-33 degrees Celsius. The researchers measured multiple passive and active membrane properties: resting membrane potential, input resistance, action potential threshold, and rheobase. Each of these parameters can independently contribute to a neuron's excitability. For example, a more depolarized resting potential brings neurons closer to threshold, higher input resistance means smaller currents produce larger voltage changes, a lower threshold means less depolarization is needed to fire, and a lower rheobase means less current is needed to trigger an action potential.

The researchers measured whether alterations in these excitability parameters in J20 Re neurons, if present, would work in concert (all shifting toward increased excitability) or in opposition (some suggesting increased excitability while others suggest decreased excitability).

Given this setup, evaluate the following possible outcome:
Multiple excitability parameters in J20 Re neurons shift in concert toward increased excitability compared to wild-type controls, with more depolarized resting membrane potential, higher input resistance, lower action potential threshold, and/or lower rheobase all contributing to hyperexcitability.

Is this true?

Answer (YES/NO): NO